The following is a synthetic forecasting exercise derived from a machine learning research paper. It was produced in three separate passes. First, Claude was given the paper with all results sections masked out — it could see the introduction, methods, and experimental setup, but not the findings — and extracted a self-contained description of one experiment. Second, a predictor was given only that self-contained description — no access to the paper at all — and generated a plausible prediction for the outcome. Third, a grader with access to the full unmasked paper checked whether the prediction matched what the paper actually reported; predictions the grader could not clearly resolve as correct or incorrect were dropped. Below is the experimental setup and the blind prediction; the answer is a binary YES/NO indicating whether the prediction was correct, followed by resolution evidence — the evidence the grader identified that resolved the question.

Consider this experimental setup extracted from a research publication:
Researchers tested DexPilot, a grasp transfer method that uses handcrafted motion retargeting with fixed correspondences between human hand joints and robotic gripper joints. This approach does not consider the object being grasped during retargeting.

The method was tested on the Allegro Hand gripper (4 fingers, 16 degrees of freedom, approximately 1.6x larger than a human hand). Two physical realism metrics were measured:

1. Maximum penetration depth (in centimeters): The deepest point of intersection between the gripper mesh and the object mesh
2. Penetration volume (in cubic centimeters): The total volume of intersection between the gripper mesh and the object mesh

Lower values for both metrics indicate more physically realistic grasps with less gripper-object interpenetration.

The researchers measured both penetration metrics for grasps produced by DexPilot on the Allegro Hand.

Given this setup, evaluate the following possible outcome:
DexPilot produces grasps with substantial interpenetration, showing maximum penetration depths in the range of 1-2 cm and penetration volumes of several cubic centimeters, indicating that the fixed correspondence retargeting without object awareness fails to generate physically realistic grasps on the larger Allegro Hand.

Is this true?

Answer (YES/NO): NO